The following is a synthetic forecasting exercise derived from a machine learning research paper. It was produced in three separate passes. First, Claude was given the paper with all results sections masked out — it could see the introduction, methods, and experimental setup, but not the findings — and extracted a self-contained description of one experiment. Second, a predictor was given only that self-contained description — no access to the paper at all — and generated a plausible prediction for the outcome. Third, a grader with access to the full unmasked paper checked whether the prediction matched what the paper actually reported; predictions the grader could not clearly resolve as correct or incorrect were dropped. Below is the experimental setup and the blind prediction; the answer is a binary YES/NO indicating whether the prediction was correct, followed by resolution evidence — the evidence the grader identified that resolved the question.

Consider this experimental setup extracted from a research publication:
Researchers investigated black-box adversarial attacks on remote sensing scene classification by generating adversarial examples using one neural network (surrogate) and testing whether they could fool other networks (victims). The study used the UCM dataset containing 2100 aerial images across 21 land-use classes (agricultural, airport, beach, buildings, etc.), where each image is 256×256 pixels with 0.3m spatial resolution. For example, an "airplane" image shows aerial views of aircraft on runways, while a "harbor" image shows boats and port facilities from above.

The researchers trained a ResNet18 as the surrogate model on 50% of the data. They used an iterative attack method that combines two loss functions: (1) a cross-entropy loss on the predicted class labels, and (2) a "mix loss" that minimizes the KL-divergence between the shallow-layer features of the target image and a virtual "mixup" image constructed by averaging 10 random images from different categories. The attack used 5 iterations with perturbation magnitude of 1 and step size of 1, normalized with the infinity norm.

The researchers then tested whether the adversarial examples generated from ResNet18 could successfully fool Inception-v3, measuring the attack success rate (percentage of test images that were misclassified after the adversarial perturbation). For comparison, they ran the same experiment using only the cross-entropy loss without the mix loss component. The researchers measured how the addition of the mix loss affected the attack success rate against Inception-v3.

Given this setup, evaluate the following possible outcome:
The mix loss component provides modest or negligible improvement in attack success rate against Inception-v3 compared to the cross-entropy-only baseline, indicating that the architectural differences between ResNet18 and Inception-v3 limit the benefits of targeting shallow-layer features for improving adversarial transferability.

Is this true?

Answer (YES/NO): NO